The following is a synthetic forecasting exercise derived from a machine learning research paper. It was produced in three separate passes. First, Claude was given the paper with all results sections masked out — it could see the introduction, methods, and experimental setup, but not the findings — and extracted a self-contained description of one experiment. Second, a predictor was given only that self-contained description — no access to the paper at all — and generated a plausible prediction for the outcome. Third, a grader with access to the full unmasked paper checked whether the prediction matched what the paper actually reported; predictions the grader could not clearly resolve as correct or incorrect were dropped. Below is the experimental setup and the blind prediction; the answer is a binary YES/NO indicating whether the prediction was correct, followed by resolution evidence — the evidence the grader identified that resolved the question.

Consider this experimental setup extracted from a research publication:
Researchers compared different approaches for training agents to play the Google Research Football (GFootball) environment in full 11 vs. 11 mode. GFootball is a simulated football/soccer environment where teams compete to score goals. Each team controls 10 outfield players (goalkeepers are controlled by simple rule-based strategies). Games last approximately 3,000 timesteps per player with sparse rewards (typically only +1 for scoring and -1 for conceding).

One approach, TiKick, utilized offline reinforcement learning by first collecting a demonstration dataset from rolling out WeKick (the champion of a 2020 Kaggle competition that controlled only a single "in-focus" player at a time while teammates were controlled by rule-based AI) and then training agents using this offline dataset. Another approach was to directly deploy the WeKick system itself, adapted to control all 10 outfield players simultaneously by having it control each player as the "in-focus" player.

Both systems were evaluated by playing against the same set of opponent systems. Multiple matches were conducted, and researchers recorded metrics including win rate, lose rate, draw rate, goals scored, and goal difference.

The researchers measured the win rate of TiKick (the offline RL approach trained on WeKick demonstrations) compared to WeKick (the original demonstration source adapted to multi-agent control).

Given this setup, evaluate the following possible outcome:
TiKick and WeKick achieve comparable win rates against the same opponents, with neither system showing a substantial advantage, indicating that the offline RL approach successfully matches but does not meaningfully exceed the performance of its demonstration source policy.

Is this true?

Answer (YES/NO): NO